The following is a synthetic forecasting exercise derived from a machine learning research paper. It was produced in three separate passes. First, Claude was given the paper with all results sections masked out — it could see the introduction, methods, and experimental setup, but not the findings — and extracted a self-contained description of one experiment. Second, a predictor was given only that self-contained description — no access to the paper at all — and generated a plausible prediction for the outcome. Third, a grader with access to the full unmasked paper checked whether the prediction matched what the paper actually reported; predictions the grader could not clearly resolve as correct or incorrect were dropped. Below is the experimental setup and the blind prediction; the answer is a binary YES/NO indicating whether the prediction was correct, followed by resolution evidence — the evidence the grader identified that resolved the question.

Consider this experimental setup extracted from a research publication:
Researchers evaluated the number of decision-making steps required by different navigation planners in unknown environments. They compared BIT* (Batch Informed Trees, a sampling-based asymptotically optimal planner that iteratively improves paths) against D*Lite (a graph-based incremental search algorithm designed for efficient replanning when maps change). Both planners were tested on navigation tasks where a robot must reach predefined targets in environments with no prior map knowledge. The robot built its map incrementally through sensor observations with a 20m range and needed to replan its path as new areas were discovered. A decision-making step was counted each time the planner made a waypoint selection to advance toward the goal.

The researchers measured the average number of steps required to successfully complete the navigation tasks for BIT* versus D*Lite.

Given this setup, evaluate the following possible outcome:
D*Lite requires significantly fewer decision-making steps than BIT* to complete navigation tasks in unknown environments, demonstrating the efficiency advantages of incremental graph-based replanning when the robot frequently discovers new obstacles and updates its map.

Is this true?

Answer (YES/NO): YES